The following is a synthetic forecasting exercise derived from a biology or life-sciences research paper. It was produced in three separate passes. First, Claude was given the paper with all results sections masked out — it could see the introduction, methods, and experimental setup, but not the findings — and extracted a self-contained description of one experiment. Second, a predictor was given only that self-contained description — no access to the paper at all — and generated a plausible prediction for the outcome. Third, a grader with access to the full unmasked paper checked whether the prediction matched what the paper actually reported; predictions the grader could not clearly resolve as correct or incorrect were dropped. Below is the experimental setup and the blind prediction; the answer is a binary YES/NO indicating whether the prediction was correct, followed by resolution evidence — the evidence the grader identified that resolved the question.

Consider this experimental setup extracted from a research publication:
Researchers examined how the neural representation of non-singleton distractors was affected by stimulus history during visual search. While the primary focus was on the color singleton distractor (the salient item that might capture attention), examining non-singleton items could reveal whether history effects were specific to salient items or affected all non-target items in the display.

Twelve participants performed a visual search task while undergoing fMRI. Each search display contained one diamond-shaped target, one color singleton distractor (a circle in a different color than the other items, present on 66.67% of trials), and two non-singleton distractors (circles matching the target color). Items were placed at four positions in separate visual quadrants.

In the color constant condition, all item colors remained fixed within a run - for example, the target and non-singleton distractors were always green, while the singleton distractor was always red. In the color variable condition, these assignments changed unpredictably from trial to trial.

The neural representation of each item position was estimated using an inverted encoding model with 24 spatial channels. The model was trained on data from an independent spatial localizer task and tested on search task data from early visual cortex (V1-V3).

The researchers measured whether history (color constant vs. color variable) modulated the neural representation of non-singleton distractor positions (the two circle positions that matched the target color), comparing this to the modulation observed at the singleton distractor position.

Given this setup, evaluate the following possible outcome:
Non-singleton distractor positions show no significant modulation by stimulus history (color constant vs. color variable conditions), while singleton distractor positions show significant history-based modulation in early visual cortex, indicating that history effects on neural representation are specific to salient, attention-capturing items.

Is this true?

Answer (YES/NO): NO